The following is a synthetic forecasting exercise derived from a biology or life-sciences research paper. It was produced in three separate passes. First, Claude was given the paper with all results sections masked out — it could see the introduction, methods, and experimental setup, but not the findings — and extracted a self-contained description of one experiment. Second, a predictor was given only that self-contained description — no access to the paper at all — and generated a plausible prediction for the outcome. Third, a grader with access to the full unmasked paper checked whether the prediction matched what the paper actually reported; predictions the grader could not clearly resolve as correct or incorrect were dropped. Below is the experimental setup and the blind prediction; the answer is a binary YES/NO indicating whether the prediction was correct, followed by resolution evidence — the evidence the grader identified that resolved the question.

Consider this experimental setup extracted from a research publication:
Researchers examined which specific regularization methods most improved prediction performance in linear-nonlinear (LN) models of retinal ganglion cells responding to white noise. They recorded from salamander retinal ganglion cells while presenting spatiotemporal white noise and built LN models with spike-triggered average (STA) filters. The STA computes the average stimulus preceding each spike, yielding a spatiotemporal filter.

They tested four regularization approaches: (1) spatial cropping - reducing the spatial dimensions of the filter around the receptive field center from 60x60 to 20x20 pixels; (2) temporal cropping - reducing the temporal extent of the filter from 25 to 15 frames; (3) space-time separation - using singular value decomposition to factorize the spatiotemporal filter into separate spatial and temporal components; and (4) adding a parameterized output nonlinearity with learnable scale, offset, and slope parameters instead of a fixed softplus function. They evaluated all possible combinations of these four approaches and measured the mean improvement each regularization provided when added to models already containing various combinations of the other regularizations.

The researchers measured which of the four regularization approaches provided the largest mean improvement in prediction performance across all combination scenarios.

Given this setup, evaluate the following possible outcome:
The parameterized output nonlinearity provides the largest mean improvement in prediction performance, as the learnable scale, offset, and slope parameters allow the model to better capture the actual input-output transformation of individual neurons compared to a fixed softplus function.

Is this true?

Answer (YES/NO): NO